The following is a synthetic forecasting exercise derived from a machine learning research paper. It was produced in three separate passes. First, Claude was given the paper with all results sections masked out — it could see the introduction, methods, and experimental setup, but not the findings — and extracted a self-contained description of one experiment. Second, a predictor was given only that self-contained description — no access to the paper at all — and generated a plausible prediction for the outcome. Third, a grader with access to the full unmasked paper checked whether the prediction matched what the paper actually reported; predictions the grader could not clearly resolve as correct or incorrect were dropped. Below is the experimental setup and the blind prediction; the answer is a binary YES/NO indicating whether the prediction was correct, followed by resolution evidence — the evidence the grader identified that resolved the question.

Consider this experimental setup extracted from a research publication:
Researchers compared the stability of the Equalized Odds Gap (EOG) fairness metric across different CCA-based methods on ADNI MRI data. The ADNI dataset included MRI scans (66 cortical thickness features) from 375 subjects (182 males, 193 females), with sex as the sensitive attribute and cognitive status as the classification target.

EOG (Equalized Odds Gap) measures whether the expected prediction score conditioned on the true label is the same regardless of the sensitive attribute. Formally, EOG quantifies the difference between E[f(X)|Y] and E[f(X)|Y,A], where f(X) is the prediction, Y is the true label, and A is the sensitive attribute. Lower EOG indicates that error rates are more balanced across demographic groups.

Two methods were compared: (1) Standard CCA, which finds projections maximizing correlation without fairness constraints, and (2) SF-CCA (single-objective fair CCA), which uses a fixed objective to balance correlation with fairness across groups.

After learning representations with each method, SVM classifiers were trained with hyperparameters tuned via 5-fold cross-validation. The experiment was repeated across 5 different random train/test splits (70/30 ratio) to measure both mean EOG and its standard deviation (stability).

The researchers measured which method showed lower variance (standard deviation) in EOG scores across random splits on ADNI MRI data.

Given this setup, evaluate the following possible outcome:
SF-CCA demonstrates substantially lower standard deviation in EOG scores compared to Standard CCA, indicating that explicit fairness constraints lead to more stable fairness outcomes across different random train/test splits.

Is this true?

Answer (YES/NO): NO